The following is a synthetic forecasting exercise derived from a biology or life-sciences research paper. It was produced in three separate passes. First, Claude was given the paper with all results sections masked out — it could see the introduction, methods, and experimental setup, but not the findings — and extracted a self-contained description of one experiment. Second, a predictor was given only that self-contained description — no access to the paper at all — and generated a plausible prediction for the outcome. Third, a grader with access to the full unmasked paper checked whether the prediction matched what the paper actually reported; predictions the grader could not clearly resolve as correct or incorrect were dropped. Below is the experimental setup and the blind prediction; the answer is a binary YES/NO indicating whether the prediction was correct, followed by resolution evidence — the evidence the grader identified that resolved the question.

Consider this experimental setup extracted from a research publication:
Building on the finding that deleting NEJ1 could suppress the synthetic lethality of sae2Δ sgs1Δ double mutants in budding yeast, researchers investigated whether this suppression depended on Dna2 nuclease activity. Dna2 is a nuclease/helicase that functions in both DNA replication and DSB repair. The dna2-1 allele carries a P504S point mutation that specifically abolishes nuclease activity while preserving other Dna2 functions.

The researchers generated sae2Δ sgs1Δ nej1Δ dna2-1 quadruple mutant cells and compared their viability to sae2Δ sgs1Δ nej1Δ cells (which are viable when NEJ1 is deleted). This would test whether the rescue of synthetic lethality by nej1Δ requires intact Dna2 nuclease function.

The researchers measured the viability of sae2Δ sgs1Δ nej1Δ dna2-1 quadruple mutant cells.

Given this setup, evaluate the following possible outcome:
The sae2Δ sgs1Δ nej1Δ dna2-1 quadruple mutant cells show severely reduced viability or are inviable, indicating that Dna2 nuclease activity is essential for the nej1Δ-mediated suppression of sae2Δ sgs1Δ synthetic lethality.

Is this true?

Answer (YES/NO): YES